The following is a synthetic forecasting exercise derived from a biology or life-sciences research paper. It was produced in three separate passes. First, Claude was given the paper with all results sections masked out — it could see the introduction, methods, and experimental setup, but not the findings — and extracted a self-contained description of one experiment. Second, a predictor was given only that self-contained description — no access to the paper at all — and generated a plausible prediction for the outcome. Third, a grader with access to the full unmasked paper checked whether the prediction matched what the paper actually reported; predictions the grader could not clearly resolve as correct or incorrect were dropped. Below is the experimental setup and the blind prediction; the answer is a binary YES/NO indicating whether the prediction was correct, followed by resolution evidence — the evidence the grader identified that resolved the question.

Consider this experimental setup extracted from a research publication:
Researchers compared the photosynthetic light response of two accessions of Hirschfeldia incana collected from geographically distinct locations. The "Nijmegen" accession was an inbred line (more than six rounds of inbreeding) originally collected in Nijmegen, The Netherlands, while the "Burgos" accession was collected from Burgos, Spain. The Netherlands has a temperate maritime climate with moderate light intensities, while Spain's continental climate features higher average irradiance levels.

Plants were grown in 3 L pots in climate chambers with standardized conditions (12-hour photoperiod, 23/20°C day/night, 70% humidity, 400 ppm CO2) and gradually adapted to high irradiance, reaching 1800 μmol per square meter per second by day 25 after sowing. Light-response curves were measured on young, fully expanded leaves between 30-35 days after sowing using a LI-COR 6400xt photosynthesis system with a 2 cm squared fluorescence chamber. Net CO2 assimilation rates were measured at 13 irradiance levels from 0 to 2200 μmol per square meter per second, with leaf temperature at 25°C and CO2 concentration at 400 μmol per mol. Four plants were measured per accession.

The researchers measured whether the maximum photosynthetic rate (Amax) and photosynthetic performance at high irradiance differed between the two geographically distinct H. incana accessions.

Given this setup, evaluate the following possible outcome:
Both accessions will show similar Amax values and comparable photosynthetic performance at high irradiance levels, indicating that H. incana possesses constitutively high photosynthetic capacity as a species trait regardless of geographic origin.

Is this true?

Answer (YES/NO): NO